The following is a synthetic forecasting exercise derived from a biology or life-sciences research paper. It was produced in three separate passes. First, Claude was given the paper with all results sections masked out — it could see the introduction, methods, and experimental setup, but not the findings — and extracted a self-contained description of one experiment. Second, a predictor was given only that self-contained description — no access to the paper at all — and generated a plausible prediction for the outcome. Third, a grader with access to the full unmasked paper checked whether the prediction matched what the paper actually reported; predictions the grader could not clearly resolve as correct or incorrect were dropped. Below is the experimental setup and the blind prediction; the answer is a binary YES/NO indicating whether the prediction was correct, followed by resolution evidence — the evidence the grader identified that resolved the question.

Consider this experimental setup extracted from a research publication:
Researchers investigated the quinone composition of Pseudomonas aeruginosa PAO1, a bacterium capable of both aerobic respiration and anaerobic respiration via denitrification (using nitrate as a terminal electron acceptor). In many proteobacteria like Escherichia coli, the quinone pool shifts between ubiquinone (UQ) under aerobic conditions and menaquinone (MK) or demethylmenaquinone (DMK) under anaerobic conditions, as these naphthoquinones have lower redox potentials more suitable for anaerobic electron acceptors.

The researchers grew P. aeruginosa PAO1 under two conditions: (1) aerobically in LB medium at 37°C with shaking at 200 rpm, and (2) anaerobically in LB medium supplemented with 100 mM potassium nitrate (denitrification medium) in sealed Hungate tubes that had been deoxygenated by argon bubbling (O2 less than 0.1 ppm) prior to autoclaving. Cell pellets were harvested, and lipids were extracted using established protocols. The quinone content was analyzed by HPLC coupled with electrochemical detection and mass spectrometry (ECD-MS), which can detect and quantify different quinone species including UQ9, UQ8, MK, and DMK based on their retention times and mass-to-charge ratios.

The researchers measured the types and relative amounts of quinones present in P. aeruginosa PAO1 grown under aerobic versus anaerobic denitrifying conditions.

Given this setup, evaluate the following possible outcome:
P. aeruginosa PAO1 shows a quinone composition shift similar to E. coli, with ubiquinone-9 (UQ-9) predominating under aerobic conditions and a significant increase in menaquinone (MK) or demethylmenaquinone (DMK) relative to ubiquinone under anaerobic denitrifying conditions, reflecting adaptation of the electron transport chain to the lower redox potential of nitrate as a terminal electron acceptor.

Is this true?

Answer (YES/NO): NO